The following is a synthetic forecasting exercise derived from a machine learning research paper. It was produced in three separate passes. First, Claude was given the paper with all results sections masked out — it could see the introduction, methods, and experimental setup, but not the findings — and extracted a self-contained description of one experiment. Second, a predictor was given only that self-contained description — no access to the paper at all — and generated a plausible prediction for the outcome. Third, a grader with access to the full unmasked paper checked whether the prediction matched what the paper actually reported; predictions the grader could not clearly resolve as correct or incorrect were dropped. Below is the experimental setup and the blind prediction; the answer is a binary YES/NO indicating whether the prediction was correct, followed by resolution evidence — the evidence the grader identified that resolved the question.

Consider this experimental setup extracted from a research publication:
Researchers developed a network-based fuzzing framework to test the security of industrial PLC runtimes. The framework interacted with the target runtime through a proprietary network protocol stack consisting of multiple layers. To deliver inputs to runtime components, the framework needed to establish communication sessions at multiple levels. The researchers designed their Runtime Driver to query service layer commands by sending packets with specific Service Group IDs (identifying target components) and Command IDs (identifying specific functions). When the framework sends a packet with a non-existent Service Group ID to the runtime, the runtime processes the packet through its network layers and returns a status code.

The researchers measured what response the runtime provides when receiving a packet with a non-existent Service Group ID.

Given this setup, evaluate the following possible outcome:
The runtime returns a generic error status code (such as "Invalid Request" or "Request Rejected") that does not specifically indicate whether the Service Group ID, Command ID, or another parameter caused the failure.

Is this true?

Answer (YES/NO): NO